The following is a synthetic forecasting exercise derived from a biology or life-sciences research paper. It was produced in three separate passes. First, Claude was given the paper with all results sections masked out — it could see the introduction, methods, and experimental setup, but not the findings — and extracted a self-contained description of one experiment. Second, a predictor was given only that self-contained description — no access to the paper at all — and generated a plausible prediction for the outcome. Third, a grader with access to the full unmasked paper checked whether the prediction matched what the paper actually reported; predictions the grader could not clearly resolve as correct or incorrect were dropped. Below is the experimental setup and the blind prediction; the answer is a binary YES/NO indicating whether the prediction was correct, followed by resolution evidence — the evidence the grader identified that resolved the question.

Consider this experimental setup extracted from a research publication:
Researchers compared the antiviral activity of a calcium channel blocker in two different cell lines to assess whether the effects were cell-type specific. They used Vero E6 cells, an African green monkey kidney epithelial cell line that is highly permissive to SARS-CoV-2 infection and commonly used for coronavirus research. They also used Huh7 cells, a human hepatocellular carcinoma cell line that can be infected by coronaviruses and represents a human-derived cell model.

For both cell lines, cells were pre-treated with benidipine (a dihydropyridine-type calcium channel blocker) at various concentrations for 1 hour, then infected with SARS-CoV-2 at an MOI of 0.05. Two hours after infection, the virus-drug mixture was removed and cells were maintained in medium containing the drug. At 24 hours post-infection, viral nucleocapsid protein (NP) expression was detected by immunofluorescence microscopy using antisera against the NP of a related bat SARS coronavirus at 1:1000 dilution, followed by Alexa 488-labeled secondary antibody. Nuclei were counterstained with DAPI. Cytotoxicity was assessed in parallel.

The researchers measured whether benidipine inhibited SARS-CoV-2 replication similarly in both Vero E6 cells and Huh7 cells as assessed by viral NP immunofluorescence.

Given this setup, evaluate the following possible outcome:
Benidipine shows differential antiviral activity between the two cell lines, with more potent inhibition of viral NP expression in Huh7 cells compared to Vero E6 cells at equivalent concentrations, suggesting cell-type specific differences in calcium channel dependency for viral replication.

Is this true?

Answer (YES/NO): NO